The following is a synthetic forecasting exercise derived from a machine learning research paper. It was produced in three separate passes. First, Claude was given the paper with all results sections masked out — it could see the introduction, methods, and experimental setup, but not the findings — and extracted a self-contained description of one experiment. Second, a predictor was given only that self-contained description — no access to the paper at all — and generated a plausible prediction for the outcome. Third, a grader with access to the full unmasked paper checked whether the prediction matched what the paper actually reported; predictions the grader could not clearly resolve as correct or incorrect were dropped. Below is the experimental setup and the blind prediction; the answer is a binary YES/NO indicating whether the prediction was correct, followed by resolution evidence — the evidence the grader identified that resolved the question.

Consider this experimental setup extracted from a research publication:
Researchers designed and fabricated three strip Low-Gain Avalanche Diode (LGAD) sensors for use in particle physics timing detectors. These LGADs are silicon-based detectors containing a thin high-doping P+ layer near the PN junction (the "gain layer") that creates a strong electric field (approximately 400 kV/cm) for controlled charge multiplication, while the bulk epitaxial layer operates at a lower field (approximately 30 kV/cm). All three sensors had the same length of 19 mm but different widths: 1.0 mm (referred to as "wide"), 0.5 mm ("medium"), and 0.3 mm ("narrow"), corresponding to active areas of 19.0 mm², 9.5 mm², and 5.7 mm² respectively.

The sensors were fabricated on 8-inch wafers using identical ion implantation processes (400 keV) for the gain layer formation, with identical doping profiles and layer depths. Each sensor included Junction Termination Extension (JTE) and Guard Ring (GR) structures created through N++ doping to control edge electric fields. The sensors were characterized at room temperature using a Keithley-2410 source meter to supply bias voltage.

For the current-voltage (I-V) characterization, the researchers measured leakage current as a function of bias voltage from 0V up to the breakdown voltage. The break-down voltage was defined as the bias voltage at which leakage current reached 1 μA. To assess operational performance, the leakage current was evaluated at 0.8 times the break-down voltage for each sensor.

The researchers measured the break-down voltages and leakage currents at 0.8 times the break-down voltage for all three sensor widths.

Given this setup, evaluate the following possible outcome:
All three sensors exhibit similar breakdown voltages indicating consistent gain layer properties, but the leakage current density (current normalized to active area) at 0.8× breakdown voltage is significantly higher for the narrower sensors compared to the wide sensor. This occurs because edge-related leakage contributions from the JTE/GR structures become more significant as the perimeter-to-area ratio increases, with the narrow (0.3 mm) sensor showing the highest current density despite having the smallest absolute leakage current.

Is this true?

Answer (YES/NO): YES